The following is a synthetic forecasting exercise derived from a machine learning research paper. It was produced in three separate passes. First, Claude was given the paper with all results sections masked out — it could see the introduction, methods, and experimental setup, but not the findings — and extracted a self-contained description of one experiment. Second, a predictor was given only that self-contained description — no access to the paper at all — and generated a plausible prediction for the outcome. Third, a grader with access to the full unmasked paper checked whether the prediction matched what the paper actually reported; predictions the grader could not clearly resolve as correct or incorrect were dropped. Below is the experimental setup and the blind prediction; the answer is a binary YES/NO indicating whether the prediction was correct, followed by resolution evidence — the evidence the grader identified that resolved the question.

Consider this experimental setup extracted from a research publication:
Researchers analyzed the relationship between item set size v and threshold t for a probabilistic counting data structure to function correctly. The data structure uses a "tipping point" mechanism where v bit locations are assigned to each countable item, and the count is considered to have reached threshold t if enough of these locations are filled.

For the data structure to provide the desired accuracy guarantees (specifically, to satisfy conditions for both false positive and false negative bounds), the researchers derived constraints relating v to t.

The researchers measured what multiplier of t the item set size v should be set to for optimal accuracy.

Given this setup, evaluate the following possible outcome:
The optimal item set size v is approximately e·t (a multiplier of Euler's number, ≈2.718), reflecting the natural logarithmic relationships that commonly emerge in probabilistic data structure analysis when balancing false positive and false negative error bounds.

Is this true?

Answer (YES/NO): NO